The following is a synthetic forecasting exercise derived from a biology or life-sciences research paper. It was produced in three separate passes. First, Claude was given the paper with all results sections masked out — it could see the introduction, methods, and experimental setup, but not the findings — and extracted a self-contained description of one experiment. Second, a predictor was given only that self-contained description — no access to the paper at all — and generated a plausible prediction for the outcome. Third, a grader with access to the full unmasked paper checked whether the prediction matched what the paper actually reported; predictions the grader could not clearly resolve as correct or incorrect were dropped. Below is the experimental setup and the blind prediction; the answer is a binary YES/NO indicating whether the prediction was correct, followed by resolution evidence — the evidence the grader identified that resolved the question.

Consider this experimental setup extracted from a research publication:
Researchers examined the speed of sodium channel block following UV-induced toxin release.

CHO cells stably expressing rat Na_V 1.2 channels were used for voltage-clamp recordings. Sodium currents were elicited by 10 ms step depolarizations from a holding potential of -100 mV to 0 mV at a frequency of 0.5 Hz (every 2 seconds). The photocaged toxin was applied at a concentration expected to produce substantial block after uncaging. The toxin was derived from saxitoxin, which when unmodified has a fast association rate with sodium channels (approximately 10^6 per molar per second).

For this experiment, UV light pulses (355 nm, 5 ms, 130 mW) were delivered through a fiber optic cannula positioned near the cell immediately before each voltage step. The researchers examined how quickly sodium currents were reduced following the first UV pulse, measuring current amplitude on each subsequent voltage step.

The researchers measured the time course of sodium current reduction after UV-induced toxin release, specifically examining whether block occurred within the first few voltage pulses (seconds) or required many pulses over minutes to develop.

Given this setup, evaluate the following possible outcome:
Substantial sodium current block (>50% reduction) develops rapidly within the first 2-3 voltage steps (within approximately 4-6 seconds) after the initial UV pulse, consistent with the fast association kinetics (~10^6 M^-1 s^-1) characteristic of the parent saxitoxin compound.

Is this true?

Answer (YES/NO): YES